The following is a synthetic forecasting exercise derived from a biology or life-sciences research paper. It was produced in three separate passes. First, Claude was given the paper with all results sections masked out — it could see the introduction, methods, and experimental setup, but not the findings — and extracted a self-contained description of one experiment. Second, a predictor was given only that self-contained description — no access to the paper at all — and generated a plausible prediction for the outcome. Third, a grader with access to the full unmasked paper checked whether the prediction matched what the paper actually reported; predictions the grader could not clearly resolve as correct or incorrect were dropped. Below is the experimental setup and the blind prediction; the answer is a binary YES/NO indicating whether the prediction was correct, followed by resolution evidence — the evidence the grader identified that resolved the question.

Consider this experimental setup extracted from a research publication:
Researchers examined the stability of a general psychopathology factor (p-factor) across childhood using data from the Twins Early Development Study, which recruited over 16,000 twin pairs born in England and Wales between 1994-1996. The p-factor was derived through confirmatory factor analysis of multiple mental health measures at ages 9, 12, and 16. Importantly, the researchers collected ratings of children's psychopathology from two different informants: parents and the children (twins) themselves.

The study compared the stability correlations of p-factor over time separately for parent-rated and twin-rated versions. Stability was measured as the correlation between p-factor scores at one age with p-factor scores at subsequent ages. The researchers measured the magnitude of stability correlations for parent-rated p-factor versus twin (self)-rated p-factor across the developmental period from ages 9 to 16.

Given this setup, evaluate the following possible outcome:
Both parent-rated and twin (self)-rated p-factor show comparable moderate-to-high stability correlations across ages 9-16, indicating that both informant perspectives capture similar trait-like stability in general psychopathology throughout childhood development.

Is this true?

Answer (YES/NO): NO